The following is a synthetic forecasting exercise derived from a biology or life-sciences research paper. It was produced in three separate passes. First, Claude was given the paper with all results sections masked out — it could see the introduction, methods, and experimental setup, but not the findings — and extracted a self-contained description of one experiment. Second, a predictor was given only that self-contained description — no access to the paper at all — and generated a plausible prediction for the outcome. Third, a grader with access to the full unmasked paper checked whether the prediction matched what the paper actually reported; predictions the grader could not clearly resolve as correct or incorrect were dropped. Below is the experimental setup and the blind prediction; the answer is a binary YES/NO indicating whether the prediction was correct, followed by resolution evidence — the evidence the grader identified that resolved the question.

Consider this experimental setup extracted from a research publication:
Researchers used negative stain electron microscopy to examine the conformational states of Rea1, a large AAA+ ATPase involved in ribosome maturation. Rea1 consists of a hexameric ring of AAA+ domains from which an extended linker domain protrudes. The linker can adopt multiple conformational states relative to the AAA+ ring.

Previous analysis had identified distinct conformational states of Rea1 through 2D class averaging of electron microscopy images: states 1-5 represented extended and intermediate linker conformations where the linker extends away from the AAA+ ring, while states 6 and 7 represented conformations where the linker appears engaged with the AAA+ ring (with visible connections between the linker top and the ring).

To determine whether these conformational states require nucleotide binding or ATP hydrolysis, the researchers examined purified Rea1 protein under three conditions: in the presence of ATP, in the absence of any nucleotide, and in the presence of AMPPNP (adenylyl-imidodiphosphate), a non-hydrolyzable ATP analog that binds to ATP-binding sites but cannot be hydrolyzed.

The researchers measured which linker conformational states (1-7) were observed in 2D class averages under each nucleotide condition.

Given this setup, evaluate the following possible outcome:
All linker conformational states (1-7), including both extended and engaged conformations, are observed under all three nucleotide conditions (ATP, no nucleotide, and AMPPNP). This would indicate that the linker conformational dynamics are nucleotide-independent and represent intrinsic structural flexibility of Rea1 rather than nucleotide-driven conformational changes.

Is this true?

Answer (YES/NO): NO